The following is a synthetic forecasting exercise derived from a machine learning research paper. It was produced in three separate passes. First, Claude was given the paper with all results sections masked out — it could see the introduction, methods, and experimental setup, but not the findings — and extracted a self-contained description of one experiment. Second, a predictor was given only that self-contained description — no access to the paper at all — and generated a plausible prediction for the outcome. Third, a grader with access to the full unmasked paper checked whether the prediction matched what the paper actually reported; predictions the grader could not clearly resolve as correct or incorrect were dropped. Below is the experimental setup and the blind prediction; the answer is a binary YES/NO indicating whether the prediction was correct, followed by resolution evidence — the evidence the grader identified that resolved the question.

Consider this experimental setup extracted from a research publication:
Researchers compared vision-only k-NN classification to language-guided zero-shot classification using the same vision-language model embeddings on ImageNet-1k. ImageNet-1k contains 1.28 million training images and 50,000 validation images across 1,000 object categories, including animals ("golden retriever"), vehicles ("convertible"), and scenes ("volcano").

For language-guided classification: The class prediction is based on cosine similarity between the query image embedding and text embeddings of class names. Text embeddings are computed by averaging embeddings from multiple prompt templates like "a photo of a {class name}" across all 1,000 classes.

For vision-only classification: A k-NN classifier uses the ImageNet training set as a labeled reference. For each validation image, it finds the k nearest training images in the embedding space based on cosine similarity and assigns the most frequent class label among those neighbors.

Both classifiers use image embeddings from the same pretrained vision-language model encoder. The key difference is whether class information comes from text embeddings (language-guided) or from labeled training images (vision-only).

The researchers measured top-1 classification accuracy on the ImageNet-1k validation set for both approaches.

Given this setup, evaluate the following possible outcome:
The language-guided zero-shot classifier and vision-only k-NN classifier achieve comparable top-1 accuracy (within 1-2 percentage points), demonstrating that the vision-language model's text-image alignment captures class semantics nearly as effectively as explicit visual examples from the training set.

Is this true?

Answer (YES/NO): YES